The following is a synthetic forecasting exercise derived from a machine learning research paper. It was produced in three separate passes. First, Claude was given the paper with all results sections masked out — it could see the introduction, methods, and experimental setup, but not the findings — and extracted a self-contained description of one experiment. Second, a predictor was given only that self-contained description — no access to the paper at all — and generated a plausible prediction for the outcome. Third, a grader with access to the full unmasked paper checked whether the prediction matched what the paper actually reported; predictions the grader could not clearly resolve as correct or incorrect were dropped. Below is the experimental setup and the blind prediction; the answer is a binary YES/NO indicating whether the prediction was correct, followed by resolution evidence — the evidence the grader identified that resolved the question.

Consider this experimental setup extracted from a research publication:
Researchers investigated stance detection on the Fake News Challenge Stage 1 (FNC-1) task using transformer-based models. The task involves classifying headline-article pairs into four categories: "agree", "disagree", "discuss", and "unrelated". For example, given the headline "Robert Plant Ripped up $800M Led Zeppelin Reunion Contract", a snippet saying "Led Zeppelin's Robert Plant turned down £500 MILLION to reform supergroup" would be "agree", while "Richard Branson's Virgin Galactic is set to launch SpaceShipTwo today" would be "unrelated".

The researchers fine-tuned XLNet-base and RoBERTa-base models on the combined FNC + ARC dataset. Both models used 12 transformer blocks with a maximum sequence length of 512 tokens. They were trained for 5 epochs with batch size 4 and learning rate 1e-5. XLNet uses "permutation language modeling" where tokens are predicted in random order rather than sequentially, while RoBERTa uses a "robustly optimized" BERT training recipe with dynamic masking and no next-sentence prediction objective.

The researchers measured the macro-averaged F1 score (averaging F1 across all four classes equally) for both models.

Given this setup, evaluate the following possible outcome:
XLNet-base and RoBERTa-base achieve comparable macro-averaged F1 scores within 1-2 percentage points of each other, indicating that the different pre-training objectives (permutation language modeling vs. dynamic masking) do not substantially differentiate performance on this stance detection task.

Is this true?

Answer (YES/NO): NO